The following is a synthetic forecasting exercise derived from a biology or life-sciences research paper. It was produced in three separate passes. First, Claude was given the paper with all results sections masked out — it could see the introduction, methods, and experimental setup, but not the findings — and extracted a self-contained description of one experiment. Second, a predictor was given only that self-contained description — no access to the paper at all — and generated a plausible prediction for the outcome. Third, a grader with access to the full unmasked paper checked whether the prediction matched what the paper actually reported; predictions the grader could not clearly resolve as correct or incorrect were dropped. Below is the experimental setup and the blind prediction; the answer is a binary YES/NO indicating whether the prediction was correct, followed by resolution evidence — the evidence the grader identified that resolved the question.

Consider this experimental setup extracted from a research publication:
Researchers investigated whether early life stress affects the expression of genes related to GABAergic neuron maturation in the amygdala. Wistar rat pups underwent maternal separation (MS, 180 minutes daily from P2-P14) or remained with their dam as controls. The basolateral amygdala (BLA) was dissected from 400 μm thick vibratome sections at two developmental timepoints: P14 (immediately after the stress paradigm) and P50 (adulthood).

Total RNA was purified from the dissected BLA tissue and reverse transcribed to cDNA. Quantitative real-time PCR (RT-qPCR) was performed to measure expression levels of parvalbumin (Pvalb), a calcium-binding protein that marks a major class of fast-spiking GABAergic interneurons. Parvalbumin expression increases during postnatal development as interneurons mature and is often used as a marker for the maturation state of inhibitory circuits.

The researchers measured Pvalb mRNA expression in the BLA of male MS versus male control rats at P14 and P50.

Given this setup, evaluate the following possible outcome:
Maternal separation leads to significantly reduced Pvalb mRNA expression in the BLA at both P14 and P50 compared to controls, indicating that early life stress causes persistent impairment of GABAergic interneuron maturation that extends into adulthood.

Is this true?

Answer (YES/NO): NO